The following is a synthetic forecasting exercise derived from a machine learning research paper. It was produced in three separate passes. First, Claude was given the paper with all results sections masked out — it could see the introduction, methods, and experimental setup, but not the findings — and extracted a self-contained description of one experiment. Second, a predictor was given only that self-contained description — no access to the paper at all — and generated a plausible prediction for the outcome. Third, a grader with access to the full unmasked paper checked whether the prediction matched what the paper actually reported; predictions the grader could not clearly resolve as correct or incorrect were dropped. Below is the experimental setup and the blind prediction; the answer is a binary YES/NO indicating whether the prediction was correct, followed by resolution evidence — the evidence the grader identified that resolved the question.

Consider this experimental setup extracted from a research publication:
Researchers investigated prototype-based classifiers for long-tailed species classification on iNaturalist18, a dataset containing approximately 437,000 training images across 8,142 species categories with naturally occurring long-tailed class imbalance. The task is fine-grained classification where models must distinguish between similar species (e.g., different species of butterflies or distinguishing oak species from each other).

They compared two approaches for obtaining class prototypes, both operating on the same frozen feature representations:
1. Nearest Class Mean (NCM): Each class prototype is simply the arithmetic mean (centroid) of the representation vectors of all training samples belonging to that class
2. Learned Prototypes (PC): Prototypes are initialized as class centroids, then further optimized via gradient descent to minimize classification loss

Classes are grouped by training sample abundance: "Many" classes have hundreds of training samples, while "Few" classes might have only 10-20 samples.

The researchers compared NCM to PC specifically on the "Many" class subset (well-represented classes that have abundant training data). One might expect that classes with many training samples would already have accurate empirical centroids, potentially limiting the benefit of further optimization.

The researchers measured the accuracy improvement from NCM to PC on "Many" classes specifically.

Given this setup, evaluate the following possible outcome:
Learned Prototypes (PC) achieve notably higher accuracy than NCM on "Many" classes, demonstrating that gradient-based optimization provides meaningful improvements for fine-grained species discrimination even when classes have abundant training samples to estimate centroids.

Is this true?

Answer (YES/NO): YES